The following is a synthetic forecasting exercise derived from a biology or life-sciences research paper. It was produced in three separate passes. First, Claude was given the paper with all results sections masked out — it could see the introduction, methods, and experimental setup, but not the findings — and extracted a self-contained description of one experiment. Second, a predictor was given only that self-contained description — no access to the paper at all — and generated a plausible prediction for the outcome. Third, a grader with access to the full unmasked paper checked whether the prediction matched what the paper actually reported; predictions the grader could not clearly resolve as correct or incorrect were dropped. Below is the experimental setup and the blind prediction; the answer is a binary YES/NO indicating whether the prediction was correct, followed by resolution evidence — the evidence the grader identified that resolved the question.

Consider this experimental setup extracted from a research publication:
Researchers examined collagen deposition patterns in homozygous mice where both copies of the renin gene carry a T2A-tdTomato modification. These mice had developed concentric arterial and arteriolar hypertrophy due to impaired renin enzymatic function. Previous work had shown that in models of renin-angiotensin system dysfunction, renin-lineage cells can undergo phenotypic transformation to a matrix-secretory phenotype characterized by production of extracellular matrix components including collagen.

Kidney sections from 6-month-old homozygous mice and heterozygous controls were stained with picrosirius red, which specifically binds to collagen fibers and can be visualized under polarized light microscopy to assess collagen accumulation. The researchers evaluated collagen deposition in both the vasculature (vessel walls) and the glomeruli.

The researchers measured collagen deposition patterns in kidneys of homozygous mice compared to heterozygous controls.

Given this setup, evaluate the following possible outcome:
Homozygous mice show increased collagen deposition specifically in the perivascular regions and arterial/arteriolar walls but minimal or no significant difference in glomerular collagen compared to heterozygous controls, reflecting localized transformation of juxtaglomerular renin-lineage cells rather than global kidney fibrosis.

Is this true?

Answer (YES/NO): NO